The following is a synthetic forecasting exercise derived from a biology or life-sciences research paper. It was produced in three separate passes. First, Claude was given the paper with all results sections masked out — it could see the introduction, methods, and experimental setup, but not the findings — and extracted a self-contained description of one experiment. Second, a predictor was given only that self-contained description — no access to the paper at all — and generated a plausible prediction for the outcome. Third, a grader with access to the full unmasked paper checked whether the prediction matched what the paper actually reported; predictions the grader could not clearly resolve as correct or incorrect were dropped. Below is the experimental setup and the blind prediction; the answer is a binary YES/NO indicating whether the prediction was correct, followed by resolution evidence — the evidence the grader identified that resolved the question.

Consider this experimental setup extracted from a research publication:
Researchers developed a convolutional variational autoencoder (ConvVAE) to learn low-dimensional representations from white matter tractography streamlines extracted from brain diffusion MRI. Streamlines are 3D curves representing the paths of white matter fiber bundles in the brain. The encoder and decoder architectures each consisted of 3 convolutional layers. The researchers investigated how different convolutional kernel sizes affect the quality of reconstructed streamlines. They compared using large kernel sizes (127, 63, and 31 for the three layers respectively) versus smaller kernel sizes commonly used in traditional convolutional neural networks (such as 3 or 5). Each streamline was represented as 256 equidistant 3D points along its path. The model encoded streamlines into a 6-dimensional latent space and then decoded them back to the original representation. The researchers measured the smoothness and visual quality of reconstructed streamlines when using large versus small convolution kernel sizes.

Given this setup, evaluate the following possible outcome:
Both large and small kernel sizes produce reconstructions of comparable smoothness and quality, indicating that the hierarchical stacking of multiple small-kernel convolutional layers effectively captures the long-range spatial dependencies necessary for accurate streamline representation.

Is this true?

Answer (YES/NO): NO